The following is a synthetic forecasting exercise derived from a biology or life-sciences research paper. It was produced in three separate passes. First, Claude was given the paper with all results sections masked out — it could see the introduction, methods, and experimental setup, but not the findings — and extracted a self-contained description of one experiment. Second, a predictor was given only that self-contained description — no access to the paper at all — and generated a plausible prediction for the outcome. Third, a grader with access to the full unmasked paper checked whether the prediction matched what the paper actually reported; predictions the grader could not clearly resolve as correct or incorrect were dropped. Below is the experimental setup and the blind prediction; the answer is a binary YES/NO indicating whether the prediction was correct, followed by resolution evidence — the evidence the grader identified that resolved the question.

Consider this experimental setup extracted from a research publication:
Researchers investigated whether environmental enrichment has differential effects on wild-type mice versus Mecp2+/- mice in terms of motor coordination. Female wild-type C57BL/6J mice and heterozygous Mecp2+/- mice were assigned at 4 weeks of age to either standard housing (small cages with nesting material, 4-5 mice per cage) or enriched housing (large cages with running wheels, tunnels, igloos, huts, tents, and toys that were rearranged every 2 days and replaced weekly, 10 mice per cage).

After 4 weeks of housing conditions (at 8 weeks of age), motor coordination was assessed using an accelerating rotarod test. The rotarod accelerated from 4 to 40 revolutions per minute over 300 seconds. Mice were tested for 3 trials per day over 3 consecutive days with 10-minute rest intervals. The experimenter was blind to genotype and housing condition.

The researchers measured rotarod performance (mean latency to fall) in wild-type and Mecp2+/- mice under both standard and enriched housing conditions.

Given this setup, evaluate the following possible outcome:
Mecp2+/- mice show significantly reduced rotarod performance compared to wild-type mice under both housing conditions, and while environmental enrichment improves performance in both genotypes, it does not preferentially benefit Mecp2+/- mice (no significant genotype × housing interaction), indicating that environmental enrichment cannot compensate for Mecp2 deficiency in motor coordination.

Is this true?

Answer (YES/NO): NO